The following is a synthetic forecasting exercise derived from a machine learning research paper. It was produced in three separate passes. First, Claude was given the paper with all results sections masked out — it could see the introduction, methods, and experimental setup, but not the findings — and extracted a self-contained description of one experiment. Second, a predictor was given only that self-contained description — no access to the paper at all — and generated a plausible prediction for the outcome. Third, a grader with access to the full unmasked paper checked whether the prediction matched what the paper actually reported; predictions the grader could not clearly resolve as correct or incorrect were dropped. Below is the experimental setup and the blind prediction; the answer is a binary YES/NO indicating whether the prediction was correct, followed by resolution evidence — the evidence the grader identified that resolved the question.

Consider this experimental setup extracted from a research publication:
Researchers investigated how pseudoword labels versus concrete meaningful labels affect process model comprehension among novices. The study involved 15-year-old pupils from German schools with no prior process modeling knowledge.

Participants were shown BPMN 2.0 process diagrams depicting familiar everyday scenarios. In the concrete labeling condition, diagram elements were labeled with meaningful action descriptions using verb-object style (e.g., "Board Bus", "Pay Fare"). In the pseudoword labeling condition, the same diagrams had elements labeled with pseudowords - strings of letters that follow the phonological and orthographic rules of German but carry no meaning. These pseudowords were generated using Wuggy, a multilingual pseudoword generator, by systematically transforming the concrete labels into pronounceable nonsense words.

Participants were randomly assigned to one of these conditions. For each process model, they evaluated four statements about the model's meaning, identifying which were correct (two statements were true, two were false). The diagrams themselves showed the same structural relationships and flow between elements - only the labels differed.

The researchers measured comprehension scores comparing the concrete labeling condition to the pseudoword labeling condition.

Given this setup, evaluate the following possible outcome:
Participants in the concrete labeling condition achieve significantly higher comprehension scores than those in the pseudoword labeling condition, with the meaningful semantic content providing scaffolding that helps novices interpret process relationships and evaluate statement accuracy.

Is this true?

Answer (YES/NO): NO